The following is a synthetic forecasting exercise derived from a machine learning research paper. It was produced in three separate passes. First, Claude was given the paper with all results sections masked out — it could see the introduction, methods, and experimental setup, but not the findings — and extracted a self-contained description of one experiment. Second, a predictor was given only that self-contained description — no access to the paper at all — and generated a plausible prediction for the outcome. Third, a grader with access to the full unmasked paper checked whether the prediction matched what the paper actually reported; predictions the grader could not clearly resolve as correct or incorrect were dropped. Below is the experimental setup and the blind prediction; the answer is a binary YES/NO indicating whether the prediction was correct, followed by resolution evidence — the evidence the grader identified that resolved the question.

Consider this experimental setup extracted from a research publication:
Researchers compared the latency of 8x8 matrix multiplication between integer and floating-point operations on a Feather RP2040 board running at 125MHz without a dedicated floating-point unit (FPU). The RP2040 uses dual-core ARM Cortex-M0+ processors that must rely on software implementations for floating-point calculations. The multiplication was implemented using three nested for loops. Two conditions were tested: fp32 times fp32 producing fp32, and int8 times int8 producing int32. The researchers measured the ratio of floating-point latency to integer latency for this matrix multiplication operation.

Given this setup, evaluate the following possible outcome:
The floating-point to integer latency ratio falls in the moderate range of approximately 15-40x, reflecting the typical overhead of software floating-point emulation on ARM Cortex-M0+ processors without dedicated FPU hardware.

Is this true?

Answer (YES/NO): NO